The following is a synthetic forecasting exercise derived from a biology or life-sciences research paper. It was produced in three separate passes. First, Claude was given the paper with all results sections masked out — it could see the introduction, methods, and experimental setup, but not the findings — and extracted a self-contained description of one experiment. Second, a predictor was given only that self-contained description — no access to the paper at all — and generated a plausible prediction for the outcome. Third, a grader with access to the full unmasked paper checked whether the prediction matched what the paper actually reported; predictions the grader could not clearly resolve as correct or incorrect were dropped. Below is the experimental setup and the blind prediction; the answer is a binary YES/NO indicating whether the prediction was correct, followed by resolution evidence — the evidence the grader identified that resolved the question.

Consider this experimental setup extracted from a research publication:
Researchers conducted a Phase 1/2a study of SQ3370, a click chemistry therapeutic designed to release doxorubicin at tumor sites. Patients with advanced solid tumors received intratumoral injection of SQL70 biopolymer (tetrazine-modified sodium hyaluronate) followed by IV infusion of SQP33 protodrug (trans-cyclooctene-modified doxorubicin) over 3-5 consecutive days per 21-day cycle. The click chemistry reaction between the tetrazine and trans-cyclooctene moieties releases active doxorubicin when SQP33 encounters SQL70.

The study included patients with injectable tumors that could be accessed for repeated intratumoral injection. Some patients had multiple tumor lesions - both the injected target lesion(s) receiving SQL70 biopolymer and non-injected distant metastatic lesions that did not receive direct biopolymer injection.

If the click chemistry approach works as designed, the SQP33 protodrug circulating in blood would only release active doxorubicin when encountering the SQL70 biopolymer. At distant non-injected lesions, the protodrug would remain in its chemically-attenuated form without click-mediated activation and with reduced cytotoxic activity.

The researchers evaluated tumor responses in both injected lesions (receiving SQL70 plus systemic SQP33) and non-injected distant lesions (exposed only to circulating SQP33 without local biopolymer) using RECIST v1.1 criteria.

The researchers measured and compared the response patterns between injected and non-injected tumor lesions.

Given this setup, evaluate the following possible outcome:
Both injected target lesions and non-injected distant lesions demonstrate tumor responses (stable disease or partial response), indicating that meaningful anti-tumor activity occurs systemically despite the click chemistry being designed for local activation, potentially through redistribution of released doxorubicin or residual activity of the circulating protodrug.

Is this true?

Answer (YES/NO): YES